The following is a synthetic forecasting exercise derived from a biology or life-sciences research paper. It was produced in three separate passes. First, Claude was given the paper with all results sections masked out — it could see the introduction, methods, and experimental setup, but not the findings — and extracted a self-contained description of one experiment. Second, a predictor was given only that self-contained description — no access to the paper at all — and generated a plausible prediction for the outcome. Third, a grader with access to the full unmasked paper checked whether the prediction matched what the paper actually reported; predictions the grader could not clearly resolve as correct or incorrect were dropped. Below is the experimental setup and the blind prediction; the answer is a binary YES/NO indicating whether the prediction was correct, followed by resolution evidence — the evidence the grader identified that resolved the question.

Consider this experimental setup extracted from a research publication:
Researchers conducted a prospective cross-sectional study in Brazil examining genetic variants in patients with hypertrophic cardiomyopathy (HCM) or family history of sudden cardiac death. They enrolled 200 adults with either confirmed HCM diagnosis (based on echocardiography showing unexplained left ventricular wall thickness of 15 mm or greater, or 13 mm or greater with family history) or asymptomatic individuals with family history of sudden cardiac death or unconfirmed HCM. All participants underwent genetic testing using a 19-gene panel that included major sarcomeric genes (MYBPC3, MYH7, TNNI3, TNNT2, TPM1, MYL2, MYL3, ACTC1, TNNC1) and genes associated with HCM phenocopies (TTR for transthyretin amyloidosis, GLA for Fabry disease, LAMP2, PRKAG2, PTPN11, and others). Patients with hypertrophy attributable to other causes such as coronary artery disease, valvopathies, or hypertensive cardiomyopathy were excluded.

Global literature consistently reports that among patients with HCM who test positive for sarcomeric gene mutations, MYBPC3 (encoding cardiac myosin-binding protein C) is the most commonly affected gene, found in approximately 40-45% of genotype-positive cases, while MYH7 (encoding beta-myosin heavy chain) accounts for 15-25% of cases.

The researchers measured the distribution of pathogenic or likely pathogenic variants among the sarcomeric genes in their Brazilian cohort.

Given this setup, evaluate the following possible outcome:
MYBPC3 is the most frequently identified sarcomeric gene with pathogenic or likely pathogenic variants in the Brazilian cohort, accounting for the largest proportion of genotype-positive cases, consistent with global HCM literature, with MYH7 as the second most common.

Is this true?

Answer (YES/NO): NO